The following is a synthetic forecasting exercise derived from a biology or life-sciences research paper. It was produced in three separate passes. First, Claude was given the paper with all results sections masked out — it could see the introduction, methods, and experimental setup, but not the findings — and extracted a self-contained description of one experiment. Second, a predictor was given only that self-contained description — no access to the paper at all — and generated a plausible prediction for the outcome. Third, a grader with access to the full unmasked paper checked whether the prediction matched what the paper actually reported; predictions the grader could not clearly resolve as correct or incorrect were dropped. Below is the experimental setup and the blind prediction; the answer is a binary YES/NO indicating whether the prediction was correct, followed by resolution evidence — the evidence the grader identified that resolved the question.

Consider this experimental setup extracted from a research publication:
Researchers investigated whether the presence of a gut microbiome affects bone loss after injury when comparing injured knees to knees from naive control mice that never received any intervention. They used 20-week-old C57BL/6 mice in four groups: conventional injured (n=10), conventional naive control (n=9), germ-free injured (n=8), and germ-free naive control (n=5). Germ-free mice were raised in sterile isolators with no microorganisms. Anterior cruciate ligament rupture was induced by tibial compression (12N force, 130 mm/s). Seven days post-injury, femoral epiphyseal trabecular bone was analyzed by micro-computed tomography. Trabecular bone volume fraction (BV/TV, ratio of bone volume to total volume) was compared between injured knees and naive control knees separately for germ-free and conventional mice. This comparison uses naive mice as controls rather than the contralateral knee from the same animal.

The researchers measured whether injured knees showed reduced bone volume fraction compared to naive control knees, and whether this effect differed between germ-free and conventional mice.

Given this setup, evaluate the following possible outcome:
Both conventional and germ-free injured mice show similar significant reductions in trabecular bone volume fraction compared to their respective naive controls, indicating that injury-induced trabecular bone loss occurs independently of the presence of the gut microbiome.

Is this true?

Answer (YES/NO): NO